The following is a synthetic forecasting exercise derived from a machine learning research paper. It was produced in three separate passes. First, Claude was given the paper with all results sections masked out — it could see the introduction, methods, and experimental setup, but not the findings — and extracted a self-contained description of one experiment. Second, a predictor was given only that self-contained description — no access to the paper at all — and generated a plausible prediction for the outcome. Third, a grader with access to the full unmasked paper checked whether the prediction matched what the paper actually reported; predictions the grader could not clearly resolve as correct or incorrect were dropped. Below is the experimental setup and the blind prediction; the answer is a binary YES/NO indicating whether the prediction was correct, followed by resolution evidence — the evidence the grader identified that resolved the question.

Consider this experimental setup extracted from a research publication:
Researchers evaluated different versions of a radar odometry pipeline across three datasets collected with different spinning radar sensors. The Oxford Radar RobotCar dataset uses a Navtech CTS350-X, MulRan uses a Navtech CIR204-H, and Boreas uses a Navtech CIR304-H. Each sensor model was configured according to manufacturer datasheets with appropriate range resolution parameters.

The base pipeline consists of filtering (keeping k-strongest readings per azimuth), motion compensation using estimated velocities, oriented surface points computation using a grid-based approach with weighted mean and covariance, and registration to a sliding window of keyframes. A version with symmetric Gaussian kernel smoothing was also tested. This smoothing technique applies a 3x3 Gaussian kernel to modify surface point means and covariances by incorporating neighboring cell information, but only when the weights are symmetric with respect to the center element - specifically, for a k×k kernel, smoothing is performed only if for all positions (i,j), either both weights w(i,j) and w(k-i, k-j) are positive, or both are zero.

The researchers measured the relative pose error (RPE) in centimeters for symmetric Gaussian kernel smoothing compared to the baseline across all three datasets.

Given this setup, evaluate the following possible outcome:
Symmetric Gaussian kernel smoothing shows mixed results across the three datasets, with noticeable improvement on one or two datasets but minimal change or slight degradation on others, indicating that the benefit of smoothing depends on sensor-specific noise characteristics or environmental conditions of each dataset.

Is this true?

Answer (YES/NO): NO